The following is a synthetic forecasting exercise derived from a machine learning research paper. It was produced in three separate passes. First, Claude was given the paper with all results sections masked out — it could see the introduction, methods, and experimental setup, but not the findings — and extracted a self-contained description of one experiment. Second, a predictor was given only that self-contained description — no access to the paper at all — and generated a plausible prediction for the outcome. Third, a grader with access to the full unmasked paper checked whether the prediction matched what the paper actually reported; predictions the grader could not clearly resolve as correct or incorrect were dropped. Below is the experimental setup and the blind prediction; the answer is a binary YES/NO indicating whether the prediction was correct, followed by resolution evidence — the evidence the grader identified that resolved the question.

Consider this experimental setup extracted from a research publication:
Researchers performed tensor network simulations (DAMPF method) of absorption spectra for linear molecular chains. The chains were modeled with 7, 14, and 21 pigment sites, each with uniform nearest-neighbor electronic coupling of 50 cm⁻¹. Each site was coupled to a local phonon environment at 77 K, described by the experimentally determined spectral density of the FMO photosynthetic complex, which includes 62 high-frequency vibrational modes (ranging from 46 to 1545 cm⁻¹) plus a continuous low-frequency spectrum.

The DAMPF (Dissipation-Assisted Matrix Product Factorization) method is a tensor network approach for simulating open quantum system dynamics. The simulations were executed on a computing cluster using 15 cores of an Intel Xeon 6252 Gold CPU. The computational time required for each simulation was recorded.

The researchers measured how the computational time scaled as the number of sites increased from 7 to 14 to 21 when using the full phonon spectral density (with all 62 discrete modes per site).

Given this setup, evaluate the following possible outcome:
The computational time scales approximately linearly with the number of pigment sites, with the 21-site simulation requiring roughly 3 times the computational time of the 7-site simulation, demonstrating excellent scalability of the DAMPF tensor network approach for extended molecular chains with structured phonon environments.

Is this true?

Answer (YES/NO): NO